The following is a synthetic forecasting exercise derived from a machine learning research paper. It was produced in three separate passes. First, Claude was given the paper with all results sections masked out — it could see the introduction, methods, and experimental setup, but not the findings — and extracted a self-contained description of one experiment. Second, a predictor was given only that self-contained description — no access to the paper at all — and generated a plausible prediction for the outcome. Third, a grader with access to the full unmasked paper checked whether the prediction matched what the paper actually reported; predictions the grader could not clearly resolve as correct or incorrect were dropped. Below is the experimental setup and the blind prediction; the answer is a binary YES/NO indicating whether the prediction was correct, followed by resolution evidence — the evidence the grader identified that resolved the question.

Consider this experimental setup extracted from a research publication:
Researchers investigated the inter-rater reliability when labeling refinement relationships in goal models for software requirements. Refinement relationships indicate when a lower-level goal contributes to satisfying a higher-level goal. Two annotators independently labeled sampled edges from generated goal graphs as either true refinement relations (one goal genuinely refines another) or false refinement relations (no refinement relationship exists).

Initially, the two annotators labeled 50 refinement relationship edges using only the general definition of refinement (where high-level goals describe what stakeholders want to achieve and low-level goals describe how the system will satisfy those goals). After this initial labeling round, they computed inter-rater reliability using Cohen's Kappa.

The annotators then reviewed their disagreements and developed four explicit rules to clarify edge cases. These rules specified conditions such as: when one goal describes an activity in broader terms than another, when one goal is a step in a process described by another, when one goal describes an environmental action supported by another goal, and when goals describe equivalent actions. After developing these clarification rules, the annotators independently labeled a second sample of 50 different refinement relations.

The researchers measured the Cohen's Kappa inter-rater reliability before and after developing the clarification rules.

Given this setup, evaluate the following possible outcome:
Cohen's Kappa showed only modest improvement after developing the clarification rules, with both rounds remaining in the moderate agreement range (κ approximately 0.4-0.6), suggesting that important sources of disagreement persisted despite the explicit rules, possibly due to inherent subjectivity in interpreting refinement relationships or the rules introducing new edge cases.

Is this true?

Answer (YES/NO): NO